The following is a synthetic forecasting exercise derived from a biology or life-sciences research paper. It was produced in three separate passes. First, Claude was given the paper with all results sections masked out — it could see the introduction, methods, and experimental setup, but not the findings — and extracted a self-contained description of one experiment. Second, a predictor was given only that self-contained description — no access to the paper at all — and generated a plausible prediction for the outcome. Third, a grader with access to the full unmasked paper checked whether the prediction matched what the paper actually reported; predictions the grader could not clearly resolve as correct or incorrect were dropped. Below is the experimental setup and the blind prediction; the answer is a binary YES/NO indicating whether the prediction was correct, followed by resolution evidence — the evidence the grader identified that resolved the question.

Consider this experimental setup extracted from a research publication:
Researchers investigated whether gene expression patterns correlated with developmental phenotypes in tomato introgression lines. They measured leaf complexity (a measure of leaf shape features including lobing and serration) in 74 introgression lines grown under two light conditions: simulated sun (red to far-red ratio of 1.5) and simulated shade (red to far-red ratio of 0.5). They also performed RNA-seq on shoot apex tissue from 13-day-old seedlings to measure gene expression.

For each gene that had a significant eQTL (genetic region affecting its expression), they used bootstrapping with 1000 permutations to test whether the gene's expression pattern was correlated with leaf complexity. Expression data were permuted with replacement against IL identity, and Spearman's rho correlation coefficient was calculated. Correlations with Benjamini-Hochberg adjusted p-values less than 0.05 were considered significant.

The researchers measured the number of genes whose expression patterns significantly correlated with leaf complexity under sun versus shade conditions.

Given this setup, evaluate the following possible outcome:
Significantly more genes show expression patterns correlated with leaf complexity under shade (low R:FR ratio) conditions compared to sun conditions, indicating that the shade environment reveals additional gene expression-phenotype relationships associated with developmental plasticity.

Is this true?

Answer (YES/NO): YES